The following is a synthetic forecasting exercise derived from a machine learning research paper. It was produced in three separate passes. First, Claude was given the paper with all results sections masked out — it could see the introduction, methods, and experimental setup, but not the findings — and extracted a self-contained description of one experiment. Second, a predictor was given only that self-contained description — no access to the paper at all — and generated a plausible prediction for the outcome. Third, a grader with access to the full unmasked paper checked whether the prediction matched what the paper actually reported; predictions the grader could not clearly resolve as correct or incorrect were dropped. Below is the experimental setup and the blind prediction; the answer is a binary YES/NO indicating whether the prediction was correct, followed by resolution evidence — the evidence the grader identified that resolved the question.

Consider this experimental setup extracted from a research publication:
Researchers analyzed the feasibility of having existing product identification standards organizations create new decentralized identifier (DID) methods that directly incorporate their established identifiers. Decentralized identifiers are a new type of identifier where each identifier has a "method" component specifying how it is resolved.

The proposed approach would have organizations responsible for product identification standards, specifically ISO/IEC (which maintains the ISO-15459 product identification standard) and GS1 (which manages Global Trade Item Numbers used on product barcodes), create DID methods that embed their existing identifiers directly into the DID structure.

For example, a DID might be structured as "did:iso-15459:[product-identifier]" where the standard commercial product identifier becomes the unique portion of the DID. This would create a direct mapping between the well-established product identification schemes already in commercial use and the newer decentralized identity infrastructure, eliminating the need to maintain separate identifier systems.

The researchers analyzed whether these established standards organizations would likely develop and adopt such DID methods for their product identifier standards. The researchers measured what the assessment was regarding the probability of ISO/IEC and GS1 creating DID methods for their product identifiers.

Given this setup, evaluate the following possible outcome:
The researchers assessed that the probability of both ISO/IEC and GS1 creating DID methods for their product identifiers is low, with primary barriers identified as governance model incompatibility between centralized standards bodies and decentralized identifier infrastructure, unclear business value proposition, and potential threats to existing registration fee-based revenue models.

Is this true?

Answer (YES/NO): NO